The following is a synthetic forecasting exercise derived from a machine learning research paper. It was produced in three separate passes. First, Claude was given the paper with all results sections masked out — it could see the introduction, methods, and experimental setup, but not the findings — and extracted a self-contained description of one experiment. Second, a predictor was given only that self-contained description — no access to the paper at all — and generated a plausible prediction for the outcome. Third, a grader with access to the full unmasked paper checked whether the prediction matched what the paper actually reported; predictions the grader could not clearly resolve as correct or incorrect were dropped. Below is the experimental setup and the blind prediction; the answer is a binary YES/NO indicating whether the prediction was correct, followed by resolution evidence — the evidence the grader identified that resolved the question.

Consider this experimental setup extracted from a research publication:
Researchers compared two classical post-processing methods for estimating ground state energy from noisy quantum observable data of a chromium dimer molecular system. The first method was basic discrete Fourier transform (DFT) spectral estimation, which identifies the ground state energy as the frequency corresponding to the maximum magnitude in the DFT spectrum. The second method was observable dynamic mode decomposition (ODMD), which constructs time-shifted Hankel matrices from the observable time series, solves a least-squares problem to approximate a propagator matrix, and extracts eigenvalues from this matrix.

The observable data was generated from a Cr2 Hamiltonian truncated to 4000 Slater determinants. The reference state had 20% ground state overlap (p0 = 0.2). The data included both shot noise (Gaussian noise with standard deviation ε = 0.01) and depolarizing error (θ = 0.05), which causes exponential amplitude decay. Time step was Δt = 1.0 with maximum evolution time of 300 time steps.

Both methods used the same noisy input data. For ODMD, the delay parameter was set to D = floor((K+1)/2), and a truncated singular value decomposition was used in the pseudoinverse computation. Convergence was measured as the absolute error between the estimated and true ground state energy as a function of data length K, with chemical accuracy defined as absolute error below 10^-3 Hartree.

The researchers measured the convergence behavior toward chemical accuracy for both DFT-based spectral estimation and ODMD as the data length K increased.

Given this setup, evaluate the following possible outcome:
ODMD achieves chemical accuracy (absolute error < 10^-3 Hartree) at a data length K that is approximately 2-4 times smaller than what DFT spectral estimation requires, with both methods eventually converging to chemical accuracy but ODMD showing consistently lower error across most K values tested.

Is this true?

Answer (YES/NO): NO